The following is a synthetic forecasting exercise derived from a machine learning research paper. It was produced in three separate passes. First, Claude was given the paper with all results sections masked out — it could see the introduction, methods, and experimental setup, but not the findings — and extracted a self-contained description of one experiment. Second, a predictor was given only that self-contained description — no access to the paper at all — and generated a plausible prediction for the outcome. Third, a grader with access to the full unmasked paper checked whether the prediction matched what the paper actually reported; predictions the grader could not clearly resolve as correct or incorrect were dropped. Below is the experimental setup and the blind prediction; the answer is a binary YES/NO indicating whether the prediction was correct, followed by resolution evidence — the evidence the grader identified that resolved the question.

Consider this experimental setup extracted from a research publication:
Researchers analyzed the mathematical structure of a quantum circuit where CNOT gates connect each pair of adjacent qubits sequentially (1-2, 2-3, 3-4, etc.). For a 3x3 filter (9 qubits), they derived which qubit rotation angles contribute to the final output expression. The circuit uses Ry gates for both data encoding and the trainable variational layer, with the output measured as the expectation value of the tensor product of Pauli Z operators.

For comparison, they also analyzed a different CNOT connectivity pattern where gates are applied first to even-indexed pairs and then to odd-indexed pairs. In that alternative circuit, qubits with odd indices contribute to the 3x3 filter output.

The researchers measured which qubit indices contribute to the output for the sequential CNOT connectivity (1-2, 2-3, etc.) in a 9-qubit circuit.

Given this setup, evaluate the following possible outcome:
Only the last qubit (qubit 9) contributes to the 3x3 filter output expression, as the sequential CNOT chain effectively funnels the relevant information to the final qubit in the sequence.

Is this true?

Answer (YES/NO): NO